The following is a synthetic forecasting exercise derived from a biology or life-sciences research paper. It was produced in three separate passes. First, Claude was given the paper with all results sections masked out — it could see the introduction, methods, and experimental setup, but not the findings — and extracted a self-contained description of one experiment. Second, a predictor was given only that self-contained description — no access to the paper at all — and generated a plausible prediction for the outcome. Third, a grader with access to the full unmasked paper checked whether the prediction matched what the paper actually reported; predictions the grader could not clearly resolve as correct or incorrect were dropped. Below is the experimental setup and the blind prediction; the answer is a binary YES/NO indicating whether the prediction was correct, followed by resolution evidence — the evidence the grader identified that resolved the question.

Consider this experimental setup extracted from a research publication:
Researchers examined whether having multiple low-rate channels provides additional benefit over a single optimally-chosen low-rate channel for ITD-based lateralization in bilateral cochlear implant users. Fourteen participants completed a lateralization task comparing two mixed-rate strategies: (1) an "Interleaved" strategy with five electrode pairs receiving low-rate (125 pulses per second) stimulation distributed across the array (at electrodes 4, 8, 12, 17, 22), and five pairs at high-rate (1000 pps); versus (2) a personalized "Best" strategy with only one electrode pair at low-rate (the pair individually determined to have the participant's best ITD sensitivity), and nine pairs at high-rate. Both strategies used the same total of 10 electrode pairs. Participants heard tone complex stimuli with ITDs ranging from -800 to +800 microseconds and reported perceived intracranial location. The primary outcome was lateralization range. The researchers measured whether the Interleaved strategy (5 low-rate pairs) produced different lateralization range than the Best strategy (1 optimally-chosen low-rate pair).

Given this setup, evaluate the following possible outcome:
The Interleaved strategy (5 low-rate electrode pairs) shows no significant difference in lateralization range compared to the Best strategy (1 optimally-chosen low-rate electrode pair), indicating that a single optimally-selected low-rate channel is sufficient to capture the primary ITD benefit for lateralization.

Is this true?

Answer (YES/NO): NO